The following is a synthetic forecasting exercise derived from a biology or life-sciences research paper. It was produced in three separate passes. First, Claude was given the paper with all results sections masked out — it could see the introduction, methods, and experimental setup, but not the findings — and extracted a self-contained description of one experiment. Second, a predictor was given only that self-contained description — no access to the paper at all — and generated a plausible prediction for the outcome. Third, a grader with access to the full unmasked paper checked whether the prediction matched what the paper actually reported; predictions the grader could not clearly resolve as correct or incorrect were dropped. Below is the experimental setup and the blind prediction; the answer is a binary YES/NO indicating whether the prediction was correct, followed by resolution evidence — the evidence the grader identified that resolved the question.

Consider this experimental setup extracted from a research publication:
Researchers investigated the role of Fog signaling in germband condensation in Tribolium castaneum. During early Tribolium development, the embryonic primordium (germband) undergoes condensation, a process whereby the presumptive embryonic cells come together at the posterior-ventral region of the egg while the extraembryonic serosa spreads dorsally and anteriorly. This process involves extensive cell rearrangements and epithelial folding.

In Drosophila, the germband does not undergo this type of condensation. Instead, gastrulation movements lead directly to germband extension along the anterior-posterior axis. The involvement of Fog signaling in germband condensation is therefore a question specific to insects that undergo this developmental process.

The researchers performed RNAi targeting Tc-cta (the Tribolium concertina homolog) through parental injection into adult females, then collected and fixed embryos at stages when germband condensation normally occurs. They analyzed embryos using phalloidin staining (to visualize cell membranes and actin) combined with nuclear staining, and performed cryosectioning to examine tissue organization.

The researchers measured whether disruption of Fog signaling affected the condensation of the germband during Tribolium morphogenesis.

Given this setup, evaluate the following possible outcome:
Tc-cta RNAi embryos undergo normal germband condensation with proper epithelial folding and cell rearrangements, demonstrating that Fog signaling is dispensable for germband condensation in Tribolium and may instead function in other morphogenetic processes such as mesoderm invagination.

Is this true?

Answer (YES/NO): NO